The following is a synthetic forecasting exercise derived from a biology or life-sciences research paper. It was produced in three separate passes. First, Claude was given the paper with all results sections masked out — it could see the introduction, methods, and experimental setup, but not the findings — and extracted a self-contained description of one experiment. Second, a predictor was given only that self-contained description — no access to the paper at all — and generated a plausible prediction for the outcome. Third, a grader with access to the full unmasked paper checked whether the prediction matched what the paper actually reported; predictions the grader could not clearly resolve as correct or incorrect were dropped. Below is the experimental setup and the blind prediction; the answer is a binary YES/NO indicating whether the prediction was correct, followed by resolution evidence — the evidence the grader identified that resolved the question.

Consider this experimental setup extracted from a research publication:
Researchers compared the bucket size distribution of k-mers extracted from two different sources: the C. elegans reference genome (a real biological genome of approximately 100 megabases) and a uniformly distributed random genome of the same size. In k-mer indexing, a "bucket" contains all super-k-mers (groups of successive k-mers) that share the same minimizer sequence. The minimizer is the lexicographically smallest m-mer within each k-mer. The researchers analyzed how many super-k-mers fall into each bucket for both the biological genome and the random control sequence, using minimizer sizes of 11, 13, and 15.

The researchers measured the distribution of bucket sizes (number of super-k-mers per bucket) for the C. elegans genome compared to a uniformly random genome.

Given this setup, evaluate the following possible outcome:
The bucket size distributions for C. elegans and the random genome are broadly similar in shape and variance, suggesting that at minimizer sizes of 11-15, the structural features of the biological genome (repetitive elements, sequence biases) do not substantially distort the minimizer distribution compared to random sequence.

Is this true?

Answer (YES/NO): NO